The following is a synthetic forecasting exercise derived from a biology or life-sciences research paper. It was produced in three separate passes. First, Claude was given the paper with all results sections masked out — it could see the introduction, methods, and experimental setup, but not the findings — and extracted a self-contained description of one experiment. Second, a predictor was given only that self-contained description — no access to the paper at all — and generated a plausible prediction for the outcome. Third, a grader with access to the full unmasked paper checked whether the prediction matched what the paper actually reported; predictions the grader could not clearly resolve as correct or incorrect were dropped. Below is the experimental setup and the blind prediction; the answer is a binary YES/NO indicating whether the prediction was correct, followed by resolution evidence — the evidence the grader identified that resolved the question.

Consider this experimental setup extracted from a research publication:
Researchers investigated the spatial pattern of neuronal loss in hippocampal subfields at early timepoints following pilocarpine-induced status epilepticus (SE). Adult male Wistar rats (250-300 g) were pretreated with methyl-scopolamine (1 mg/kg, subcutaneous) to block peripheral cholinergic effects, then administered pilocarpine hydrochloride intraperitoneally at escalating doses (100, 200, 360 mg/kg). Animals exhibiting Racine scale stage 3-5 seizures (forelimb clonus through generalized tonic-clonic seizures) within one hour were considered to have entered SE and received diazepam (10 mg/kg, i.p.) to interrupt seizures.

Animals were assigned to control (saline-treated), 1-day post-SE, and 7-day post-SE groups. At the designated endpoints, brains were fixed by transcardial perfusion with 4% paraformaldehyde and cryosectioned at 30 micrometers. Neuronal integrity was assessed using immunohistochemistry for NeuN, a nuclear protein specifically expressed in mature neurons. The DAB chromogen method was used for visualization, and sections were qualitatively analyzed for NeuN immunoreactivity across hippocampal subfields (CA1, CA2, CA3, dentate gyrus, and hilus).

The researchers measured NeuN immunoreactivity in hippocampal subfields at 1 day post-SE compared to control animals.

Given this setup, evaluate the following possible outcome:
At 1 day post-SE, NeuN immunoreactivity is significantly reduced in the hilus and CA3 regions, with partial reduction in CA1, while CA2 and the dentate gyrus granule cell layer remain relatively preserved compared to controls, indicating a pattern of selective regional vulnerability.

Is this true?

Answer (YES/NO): NO